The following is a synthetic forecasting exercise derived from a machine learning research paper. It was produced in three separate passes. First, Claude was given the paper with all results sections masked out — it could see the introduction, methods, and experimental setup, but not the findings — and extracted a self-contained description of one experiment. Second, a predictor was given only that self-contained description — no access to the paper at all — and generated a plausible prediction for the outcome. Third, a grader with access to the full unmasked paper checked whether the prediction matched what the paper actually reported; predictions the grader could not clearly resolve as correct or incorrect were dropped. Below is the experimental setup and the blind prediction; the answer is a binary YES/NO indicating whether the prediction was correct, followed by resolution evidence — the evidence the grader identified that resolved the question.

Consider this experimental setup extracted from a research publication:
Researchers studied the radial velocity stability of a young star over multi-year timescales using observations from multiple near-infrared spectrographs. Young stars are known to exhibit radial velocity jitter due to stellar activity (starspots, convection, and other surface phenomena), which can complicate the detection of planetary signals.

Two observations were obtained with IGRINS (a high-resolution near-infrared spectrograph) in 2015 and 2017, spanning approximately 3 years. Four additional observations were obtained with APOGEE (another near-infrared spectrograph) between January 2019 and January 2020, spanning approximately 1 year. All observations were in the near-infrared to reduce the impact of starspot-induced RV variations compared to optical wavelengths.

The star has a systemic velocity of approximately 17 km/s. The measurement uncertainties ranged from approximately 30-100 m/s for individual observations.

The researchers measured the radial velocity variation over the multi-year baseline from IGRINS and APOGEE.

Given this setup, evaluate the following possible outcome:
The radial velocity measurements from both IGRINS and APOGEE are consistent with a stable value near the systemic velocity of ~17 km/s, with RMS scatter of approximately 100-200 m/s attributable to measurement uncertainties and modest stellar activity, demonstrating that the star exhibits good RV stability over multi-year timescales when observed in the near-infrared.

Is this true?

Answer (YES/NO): YES